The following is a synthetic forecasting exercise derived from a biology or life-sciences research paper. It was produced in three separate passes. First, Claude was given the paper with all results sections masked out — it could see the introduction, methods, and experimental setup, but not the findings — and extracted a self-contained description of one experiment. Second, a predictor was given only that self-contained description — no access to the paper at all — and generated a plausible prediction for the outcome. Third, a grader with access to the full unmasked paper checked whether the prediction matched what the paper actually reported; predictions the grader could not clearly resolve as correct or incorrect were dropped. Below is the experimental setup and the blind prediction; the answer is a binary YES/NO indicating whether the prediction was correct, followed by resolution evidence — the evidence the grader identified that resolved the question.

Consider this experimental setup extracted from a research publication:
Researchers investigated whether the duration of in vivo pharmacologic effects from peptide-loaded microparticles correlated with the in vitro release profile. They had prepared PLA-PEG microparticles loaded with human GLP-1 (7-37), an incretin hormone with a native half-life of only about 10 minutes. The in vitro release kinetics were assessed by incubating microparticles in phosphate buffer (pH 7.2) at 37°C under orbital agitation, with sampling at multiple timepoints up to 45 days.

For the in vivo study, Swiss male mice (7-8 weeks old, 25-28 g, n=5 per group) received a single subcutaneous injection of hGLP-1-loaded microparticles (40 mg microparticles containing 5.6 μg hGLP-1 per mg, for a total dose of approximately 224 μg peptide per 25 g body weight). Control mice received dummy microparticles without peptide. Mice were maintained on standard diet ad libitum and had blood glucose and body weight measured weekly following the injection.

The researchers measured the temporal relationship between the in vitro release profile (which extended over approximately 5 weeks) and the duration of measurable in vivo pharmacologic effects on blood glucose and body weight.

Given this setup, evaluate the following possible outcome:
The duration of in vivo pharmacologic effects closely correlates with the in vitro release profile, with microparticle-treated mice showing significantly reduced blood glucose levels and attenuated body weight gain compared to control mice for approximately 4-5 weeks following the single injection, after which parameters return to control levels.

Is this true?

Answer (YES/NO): NO